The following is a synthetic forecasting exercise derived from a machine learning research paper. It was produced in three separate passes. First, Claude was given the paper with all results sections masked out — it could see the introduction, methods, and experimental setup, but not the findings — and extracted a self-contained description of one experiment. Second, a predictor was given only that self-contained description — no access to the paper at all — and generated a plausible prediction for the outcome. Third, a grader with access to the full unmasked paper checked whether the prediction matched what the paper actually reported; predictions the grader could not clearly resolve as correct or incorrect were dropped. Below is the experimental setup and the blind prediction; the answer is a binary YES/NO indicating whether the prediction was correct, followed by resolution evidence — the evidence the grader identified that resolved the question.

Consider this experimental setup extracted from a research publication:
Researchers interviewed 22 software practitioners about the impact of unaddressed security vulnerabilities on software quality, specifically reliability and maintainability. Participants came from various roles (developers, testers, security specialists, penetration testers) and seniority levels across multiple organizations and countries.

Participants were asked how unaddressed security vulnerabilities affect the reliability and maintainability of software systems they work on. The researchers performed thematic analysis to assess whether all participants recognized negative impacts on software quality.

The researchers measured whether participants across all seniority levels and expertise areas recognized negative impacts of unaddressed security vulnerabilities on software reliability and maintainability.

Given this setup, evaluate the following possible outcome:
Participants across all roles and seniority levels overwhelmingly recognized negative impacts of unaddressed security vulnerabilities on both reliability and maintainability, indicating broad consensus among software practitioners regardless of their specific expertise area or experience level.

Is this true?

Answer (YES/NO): YES